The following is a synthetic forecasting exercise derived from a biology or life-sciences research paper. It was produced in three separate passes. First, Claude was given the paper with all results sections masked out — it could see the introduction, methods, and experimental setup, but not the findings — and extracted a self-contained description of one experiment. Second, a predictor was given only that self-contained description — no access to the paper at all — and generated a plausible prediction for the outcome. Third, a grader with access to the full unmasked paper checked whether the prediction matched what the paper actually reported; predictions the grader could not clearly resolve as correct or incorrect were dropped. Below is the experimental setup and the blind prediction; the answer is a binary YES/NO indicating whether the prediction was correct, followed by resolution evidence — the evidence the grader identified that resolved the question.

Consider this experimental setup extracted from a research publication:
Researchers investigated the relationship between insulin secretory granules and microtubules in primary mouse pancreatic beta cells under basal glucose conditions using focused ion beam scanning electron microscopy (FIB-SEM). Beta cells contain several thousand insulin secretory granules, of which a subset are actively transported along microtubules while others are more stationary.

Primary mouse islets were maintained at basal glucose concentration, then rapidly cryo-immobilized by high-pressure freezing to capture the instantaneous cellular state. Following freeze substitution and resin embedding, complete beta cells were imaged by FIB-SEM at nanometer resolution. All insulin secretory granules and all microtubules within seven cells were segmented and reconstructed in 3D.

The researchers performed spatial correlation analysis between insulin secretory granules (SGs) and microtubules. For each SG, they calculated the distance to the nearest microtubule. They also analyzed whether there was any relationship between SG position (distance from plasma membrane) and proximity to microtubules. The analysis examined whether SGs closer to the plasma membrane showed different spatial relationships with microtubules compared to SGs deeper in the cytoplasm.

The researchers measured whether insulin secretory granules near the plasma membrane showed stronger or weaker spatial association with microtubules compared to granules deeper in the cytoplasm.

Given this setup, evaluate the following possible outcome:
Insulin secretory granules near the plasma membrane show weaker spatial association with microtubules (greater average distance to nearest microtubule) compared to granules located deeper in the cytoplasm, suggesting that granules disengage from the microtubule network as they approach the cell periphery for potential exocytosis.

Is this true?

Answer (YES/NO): NO